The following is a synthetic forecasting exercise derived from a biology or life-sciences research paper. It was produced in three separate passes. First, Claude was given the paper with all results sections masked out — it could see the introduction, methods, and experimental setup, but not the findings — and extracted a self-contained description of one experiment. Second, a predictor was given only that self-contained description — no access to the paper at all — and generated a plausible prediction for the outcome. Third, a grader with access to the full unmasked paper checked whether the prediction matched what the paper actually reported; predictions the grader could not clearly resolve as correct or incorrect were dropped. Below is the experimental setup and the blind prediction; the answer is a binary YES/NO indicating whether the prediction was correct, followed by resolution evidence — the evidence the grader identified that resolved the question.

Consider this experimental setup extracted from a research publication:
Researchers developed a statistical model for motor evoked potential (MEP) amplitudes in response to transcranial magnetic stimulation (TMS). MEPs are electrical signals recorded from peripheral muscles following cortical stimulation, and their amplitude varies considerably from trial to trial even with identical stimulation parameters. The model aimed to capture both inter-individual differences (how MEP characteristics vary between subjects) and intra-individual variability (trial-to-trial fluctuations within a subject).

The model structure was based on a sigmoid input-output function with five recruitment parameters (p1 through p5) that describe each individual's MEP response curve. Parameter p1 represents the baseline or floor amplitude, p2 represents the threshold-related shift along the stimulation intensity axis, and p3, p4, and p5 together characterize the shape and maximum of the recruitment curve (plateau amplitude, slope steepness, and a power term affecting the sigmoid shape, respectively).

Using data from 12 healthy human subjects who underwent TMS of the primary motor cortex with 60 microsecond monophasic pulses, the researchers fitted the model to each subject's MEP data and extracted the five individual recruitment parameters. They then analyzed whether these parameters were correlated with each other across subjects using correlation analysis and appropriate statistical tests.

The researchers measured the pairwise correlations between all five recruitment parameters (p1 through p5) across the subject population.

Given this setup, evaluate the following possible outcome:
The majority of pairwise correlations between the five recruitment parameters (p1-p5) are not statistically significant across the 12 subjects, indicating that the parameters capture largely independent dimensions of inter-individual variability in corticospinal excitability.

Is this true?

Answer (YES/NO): YES